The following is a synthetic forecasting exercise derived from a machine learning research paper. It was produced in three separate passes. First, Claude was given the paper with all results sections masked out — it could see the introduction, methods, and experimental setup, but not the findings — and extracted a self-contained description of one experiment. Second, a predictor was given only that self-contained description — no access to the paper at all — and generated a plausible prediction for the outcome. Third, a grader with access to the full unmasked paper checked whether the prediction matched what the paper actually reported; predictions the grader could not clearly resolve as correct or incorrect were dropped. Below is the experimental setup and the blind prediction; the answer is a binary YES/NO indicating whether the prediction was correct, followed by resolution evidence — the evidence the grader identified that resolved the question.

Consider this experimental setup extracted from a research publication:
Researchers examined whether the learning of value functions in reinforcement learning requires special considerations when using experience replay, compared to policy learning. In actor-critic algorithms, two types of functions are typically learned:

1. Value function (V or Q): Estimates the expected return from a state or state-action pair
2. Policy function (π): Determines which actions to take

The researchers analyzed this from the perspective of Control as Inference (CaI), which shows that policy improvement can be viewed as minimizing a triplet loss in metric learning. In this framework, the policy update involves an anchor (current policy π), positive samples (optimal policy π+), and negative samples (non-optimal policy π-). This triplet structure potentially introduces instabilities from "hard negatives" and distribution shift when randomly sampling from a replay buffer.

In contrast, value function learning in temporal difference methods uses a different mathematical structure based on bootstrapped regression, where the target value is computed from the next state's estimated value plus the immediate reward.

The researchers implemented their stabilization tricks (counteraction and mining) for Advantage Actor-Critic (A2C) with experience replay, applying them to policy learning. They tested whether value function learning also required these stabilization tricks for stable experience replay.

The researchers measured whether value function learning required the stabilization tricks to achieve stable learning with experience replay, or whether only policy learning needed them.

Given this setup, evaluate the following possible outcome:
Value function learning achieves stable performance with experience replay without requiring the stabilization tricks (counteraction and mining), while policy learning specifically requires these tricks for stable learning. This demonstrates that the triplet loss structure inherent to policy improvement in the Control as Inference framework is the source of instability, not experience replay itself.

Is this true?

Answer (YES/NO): YES